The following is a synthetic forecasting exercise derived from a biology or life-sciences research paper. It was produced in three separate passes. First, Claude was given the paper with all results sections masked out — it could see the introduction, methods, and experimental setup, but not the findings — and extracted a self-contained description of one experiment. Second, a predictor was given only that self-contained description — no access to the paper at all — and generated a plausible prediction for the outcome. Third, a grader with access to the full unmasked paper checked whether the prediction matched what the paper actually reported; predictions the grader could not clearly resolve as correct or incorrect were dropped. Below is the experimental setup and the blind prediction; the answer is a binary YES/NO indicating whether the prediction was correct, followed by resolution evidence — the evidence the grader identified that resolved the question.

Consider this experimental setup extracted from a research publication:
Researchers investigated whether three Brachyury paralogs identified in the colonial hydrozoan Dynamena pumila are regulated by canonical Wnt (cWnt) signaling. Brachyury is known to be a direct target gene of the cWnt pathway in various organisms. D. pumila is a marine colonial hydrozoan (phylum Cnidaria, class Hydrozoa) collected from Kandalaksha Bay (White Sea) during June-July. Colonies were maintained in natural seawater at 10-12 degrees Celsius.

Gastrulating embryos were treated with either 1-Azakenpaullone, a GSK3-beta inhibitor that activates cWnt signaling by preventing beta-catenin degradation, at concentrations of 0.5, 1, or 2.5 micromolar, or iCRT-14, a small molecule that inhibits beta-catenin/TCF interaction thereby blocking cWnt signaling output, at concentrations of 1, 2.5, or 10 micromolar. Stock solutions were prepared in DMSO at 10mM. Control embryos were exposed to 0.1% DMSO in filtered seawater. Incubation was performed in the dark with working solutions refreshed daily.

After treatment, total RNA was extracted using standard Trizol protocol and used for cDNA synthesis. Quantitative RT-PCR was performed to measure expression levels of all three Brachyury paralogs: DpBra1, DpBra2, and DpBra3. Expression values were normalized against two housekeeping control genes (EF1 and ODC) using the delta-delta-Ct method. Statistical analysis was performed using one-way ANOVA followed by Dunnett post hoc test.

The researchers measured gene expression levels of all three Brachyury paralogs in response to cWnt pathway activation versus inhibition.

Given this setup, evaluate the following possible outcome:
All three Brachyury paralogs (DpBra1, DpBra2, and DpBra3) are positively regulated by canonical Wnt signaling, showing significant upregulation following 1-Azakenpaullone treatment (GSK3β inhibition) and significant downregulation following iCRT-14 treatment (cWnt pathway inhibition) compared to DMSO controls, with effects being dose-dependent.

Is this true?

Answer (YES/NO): NO